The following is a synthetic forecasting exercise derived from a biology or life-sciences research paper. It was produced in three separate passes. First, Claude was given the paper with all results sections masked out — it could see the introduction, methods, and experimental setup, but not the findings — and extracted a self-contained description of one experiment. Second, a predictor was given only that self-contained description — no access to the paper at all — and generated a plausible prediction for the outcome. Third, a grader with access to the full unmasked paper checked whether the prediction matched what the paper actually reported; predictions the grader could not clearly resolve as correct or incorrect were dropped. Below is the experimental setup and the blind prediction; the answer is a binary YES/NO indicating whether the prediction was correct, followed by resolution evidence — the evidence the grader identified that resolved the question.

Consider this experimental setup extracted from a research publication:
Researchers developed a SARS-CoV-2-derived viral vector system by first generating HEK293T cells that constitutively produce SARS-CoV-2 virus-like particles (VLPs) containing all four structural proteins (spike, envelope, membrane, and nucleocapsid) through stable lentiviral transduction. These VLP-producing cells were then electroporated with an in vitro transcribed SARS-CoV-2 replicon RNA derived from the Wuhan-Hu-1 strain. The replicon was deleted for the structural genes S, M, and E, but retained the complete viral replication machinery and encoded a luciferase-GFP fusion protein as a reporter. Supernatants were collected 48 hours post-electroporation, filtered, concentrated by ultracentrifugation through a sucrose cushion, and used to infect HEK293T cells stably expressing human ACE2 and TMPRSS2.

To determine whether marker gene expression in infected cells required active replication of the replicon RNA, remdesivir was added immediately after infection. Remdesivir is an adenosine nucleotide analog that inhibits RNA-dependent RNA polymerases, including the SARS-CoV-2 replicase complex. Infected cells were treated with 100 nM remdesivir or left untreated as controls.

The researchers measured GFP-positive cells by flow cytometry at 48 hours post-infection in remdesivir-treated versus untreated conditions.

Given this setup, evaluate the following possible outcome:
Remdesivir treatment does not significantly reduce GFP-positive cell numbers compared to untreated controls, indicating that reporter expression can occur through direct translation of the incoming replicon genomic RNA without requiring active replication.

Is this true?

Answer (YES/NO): NO